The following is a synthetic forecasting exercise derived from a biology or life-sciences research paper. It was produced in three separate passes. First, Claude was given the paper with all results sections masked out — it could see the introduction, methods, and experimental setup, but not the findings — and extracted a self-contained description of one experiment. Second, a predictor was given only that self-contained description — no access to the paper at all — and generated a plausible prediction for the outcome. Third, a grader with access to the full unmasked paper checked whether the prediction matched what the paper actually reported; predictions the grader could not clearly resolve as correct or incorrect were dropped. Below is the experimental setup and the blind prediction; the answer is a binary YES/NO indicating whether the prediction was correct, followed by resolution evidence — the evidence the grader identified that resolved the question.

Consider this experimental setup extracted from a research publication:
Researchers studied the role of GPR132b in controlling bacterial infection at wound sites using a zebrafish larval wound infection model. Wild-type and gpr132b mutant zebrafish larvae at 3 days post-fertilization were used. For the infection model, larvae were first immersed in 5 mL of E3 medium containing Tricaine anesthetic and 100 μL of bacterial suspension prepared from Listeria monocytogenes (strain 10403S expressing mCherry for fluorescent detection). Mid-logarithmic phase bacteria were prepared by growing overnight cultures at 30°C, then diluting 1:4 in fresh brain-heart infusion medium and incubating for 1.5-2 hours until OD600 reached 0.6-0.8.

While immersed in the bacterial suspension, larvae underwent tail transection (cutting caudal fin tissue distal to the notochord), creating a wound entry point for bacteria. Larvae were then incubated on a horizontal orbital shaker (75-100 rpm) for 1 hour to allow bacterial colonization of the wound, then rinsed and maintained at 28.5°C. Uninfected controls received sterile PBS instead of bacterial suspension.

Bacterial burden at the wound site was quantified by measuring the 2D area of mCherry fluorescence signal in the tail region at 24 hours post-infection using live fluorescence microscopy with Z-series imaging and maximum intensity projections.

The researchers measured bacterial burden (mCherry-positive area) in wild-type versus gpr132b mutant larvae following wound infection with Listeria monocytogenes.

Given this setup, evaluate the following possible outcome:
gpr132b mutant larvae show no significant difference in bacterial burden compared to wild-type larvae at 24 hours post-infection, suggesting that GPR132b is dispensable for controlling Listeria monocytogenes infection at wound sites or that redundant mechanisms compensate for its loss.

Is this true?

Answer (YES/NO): NO